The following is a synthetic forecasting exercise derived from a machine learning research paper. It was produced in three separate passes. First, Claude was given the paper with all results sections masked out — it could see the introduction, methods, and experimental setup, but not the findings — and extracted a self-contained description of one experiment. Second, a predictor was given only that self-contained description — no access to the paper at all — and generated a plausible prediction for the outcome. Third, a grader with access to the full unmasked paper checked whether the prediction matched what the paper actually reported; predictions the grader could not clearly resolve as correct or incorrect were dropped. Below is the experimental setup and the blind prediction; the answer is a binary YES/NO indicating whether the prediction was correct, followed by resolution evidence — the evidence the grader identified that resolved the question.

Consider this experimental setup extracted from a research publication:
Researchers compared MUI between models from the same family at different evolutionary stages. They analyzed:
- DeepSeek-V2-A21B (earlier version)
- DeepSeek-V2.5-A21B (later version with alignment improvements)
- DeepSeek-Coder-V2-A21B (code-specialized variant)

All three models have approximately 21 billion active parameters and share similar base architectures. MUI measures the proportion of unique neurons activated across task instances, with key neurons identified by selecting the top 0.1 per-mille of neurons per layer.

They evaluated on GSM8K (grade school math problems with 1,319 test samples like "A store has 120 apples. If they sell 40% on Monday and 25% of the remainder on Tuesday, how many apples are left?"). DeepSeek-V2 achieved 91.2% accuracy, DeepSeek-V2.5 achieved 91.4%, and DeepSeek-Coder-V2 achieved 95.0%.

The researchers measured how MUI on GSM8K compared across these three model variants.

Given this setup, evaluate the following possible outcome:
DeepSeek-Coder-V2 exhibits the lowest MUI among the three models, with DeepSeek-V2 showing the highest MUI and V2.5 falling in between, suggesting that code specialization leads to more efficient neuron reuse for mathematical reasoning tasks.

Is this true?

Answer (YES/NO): NO